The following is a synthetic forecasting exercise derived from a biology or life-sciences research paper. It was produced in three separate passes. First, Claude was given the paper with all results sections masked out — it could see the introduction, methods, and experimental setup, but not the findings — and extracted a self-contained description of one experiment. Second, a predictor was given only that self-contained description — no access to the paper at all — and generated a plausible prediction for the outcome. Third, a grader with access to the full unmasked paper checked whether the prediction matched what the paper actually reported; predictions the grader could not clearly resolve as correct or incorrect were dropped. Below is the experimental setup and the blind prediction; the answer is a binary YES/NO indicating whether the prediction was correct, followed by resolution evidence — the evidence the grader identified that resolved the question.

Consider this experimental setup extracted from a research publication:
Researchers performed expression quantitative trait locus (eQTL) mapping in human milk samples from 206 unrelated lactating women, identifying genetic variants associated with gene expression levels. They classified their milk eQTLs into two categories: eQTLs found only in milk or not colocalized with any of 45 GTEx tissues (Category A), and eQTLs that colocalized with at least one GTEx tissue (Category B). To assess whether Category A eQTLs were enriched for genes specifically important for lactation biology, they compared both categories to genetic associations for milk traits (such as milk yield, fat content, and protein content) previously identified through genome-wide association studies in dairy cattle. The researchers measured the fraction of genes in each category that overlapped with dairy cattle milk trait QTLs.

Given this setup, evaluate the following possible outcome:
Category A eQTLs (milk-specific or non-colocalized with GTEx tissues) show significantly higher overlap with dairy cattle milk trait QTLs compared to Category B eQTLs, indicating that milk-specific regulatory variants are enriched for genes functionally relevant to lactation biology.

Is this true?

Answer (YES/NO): YES